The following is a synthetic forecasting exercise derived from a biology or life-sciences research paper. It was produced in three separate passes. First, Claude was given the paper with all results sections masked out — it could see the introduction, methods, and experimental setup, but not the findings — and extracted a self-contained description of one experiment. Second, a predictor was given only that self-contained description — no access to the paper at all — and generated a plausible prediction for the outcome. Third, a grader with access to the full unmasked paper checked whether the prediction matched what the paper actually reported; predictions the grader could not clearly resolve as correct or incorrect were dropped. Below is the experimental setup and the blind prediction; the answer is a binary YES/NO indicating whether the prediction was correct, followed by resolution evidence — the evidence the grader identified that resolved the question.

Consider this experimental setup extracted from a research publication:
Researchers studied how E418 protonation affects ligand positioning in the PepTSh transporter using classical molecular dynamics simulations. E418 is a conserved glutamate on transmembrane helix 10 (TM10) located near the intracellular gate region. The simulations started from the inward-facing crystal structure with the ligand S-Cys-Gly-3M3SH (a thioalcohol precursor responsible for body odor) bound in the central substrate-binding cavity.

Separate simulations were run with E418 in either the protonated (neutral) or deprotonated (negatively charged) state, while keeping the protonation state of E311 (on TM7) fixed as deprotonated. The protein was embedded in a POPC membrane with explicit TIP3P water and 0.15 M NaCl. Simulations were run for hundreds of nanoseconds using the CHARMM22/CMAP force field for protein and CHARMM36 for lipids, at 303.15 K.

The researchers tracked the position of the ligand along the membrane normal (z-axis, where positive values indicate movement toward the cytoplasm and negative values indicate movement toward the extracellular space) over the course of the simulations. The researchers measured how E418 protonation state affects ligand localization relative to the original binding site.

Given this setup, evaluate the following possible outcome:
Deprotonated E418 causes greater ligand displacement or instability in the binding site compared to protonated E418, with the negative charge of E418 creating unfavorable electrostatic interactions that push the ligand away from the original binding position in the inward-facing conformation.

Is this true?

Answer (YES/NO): NO